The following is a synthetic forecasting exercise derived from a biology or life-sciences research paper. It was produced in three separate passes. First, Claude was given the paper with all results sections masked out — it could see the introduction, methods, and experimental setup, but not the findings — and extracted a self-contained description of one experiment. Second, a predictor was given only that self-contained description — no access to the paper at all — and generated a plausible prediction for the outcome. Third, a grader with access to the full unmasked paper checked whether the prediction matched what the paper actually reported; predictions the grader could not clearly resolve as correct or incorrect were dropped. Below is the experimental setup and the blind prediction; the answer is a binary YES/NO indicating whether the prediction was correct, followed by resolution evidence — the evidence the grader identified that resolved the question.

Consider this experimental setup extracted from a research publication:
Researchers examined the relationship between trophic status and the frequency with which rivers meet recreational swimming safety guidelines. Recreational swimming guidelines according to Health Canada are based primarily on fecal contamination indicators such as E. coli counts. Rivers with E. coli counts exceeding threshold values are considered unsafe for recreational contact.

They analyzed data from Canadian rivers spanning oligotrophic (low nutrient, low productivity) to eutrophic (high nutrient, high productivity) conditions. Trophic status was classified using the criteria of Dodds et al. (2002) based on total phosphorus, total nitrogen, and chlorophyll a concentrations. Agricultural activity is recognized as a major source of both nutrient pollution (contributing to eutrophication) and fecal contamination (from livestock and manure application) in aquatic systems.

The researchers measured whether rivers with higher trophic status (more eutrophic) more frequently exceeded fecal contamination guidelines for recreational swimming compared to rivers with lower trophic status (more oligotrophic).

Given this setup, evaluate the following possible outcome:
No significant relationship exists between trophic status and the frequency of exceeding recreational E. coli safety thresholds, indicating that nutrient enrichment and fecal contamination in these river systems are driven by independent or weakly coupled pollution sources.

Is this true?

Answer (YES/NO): NO